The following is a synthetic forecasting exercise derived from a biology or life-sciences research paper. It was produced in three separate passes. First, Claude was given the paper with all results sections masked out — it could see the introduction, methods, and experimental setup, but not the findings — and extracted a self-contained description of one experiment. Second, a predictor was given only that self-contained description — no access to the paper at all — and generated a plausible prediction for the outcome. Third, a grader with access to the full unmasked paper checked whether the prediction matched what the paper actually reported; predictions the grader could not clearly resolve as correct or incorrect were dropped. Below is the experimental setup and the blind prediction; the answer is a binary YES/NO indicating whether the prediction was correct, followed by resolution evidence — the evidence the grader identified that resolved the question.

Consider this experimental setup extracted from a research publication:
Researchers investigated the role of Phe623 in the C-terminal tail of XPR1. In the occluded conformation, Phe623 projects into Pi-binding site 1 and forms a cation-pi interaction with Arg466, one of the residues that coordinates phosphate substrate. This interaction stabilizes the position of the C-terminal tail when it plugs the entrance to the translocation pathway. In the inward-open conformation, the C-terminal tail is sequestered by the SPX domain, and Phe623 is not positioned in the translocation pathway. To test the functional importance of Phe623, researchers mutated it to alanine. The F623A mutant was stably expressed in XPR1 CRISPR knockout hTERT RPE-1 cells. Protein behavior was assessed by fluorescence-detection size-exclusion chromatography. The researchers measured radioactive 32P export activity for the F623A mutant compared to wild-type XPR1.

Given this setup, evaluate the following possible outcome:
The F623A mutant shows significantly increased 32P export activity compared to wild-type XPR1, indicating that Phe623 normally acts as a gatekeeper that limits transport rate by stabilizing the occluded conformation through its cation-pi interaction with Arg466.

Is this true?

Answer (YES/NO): NO